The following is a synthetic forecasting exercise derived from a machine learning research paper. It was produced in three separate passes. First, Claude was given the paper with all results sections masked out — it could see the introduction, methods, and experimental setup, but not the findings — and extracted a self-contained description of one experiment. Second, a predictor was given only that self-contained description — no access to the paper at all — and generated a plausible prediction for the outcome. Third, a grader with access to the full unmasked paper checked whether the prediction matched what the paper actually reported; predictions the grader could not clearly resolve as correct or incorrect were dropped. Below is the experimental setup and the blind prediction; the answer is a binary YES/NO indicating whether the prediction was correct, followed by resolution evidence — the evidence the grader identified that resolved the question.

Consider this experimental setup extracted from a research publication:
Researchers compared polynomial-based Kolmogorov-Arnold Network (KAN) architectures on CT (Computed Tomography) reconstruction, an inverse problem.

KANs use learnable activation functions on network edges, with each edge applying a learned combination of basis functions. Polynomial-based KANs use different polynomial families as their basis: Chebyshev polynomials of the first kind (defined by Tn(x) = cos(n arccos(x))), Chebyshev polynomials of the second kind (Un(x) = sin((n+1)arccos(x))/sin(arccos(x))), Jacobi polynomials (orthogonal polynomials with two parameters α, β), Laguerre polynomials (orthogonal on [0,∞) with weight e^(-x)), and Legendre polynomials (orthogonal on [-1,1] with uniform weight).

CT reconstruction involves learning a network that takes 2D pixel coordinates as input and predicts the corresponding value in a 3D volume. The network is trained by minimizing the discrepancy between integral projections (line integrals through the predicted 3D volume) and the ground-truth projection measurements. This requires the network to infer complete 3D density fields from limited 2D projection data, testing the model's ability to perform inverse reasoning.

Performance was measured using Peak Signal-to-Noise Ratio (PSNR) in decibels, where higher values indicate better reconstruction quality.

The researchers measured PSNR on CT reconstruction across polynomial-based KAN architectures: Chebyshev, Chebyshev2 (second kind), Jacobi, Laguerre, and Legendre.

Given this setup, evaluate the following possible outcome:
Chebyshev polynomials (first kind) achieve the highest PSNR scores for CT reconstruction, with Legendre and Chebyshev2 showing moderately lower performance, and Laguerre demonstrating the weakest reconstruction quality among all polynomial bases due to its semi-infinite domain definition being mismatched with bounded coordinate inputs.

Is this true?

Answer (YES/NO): NO